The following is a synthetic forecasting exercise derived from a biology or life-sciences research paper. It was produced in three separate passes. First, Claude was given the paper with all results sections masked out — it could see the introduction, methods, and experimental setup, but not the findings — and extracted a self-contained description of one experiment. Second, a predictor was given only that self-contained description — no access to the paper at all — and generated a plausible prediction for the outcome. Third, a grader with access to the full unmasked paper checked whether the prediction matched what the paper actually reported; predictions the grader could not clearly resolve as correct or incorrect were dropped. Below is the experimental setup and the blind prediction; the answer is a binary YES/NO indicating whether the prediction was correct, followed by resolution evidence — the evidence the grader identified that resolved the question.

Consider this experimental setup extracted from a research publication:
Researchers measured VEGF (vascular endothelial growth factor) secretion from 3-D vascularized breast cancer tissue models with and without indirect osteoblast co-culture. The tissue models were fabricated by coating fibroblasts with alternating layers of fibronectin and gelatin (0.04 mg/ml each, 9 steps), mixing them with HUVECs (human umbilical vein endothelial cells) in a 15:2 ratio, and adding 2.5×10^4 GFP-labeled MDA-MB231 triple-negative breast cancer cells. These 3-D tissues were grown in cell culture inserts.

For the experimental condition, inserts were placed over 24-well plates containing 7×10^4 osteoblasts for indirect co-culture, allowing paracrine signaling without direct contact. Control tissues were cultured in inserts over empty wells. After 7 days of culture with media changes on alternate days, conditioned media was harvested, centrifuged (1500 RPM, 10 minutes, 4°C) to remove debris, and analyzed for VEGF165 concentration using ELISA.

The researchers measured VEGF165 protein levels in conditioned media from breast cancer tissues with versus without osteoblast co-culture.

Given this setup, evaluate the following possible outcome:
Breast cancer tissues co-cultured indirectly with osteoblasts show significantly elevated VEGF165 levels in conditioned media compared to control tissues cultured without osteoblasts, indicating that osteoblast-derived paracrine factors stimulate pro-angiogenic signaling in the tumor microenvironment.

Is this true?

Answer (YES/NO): YES